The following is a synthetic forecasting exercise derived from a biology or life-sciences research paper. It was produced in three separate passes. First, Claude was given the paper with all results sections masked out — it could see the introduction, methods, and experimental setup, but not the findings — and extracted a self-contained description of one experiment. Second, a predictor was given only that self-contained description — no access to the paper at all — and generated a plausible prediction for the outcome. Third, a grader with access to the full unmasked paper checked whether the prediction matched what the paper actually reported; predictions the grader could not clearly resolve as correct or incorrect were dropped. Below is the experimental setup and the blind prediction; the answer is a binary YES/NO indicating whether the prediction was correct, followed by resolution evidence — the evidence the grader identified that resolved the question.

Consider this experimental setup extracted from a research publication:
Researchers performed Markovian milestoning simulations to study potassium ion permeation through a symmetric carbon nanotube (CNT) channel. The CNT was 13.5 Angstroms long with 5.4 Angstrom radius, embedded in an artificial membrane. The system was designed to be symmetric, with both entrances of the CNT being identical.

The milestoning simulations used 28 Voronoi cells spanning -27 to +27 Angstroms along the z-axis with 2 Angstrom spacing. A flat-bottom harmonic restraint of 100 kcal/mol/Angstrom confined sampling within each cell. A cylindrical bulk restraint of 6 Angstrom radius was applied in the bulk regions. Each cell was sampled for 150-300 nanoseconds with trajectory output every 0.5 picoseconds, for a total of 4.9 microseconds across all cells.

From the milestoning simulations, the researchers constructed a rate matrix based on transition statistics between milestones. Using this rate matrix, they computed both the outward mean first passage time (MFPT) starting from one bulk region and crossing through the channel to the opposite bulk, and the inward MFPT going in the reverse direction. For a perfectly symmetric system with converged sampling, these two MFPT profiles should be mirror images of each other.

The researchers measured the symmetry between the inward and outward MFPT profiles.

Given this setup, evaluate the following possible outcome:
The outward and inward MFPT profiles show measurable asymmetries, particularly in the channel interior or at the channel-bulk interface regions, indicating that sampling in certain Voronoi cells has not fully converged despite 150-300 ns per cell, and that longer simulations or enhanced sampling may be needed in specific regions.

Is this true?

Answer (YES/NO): NO